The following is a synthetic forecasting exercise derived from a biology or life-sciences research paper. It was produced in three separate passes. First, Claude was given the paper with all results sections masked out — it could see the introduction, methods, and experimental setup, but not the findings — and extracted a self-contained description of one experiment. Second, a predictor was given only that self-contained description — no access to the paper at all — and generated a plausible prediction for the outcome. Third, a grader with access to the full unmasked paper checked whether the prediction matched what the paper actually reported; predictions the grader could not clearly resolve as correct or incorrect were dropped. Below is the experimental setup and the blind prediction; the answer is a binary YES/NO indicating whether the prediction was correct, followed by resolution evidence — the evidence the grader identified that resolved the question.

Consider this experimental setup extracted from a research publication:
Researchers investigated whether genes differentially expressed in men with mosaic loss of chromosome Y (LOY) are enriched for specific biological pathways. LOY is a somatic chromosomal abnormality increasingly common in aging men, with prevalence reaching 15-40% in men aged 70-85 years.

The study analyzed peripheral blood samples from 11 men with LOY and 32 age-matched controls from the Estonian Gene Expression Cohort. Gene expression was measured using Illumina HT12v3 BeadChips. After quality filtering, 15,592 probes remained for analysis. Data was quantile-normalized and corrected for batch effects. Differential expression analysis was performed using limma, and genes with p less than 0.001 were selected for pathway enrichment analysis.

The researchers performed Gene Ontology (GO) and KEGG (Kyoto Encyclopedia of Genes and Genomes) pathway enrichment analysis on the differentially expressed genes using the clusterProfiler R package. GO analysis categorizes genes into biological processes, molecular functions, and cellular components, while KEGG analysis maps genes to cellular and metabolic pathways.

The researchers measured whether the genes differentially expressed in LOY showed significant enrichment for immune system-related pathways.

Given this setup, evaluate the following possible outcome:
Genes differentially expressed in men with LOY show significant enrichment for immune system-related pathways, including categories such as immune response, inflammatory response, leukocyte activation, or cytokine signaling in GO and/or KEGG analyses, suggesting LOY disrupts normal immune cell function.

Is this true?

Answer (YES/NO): YES